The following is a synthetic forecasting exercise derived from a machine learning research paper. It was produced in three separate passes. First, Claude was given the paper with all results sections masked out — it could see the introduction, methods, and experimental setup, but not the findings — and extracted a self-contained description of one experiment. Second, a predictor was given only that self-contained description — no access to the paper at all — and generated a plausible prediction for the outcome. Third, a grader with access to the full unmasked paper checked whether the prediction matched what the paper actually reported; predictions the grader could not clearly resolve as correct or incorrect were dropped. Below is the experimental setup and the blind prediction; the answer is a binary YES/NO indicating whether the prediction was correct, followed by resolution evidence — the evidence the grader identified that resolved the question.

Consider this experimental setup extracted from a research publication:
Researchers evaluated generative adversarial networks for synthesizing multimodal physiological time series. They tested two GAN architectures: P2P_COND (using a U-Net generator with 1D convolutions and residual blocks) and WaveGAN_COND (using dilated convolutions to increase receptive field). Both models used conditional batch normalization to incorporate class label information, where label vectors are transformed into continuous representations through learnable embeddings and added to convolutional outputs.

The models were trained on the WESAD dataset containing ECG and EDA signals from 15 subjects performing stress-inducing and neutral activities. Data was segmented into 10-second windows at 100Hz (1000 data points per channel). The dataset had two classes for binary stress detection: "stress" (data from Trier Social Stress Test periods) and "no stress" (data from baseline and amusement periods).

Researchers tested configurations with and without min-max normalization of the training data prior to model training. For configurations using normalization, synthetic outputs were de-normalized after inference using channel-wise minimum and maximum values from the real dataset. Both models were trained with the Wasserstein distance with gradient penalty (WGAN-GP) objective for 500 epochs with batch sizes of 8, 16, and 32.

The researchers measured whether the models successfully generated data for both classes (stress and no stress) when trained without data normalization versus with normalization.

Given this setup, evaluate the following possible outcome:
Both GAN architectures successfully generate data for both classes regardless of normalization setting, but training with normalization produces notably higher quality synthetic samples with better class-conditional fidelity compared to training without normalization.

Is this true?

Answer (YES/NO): NO